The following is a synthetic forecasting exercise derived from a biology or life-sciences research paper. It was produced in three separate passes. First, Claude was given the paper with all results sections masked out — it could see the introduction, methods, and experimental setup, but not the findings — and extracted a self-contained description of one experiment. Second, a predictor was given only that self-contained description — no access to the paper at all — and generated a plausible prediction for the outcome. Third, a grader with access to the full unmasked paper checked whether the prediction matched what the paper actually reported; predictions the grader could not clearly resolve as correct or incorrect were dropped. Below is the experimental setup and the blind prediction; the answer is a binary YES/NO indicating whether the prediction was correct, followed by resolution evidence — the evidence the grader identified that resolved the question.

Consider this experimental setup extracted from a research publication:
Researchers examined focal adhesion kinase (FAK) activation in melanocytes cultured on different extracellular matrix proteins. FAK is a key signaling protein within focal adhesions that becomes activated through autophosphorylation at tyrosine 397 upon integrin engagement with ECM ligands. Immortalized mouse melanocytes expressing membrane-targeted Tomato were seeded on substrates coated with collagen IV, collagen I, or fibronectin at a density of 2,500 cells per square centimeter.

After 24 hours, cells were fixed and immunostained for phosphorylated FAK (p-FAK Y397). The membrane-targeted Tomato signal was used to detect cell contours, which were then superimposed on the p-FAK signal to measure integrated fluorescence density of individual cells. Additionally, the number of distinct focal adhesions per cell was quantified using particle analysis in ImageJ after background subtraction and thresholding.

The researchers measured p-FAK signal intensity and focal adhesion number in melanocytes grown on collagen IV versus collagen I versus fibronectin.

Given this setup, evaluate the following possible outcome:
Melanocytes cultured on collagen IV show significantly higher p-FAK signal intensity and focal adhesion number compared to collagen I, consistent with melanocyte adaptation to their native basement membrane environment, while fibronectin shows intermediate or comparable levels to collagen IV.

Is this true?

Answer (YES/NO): NO